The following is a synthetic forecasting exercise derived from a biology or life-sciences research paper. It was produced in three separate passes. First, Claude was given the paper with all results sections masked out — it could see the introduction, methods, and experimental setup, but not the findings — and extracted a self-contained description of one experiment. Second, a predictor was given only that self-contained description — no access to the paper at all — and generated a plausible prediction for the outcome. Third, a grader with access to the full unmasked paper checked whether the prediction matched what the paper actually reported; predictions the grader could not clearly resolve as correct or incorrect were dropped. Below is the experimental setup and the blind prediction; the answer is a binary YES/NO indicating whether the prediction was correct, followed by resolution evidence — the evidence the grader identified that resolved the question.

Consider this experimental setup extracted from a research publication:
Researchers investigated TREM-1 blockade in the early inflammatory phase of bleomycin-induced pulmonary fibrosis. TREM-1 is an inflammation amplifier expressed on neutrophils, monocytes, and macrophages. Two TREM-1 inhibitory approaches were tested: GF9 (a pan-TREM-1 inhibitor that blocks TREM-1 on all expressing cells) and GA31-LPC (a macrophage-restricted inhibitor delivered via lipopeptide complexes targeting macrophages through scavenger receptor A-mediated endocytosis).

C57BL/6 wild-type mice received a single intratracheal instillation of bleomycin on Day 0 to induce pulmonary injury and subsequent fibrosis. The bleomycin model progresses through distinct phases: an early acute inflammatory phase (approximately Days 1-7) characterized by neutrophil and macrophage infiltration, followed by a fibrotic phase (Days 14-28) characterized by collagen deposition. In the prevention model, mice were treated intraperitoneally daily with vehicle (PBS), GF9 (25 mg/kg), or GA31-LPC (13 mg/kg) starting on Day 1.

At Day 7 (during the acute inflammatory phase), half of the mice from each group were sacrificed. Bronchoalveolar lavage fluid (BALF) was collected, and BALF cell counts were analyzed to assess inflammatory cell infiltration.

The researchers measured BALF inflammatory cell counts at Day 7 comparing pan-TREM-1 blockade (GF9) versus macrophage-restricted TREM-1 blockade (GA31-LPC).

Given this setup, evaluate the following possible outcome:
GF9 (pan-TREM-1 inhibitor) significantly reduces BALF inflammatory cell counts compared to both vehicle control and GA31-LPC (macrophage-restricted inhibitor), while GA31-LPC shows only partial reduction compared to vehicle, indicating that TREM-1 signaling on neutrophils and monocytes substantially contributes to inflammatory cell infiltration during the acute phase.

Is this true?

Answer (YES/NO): NO